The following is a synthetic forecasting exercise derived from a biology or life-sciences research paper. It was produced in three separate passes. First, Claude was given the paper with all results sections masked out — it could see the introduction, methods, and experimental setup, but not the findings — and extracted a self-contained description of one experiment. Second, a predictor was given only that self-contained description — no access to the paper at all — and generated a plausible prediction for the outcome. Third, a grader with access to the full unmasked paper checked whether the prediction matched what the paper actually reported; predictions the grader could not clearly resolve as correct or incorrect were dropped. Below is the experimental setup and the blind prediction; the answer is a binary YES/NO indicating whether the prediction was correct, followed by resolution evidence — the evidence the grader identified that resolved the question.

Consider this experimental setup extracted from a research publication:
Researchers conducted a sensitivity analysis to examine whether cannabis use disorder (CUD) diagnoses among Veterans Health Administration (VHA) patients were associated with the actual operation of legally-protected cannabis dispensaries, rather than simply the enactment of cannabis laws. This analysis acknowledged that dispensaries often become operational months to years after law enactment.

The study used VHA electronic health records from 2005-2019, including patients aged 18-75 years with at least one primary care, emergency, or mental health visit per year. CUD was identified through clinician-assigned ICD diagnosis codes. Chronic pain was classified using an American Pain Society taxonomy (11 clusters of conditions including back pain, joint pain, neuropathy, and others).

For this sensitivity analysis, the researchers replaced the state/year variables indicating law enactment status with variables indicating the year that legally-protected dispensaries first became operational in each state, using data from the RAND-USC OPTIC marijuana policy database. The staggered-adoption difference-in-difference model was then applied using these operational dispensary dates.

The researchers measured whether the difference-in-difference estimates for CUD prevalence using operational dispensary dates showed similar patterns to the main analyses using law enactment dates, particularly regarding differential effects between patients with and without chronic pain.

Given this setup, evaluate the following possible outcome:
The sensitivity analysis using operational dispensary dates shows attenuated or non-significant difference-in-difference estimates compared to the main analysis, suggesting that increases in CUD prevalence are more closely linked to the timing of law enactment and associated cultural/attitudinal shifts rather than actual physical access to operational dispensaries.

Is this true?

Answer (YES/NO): NO